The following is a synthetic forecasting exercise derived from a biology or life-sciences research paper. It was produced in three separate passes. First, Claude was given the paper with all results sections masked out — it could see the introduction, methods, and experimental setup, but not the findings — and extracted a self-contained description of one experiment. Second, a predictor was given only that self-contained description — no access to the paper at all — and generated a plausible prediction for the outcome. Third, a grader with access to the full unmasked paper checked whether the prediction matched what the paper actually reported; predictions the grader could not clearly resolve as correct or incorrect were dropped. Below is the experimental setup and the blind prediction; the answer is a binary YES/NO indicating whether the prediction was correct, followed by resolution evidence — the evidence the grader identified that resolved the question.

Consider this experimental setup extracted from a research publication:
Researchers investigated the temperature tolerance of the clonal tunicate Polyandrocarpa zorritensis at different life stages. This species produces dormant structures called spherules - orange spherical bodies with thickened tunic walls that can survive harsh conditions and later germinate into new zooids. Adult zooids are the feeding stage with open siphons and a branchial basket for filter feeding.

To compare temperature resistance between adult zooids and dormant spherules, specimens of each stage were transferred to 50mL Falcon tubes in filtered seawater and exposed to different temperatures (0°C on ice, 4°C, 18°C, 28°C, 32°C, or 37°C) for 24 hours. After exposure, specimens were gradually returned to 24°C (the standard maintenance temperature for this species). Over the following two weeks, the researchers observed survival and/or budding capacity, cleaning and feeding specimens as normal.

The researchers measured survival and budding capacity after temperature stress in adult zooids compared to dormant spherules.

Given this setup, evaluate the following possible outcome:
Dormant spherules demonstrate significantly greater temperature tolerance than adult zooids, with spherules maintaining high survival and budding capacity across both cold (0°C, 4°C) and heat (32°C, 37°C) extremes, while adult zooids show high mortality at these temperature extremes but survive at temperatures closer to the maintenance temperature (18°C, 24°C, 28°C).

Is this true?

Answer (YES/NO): NO